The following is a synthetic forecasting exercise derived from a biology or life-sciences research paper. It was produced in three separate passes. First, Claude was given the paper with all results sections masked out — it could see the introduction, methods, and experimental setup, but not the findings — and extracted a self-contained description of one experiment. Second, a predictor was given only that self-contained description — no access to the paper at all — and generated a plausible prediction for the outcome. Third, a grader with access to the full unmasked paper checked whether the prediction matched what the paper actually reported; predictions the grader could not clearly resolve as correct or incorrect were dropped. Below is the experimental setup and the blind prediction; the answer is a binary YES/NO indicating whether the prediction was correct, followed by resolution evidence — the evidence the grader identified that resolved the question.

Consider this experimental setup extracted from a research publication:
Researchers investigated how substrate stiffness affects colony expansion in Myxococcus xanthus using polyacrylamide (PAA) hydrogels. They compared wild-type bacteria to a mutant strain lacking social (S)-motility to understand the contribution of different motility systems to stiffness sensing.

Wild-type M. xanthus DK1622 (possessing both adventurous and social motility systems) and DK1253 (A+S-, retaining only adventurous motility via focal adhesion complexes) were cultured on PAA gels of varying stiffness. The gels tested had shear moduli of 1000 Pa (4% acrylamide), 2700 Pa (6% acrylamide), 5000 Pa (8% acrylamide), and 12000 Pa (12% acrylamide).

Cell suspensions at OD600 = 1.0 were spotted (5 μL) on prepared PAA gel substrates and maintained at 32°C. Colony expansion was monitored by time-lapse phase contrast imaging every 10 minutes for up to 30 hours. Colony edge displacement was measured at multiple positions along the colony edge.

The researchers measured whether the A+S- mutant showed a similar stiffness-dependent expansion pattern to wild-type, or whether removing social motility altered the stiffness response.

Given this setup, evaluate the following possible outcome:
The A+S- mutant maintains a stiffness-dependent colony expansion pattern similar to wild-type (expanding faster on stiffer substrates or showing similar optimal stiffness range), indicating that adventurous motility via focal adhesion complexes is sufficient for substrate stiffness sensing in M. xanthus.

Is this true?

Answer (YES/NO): YES